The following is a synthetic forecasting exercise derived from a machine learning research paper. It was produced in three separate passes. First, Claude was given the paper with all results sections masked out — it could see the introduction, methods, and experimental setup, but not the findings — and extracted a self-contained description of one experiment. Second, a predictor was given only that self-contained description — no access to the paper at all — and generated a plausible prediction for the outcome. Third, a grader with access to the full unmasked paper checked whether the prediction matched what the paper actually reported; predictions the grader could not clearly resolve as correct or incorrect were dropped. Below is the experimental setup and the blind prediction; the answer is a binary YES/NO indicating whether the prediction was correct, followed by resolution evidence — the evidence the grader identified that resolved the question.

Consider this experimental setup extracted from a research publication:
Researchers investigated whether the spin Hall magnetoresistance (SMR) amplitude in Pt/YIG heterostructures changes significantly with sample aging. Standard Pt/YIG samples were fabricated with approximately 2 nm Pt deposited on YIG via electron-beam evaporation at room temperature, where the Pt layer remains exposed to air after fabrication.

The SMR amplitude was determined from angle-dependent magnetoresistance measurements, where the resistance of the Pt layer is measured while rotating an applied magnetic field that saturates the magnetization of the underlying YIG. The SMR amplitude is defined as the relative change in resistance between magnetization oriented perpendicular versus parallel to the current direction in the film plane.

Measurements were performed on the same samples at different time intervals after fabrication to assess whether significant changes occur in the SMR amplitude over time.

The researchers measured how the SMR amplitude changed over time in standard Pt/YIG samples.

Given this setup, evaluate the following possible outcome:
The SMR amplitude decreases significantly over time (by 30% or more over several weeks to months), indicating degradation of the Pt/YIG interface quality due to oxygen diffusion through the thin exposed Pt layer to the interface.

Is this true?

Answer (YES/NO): NO